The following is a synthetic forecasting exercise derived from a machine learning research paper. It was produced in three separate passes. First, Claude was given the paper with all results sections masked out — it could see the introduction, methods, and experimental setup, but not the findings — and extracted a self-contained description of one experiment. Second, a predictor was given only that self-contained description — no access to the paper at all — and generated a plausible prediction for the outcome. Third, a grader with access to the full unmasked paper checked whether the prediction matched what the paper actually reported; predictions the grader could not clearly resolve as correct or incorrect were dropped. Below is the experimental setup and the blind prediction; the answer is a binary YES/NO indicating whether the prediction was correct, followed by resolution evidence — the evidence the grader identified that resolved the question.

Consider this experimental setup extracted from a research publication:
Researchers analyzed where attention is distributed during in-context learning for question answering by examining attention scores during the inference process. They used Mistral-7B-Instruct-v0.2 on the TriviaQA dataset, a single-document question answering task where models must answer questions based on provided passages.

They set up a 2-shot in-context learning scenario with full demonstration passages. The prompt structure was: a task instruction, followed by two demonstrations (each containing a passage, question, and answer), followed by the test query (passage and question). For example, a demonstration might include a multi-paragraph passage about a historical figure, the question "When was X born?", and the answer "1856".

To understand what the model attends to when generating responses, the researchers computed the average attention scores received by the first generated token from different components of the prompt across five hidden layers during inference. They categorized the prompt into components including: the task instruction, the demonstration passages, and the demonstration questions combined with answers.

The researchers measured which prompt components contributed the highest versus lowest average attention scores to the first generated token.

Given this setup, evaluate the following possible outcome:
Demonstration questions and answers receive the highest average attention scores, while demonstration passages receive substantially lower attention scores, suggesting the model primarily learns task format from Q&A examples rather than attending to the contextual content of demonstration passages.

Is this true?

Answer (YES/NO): NO